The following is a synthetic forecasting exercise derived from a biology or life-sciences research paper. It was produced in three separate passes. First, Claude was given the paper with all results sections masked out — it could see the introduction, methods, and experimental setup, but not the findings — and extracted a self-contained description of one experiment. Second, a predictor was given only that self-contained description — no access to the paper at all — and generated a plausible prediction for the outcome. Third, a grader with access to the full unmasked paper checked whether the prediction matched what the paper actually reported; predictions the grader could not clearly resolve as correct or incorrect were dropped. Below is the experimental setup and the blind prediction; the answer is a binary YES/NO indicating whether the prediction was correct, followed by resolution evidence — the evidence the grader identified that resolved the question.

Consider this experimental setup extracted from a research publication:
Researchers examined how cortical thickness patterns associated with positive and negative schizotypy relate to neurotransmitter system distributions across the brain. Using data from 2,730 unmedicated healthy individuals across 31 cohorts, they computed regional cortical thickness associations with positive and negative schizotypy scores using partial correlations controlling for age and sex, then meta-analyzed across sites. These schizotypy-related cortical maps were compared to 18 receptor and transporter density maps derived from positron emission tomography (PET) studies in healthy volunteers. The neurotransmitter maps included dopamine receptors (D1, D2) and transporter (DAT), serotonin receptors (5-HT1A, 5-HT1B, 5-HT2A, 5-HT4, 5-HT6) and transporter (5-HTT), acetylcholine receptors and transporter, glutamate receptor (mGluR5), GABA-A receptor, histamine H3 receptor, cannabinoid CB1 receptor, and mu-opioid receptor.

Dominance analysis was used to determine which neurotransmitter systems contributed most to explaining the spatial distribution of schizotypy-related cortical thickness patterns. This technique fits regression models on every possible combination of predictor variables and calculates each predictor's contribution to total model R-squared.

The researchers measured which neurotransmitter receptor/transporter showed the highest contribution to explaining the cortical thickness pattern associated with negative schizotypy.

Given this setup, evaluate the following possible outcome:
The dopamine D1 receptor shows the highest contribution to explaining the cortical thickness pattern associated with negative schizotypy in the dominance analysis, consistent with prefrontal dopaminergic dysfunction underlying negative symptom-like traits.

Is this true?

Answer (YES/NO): NO